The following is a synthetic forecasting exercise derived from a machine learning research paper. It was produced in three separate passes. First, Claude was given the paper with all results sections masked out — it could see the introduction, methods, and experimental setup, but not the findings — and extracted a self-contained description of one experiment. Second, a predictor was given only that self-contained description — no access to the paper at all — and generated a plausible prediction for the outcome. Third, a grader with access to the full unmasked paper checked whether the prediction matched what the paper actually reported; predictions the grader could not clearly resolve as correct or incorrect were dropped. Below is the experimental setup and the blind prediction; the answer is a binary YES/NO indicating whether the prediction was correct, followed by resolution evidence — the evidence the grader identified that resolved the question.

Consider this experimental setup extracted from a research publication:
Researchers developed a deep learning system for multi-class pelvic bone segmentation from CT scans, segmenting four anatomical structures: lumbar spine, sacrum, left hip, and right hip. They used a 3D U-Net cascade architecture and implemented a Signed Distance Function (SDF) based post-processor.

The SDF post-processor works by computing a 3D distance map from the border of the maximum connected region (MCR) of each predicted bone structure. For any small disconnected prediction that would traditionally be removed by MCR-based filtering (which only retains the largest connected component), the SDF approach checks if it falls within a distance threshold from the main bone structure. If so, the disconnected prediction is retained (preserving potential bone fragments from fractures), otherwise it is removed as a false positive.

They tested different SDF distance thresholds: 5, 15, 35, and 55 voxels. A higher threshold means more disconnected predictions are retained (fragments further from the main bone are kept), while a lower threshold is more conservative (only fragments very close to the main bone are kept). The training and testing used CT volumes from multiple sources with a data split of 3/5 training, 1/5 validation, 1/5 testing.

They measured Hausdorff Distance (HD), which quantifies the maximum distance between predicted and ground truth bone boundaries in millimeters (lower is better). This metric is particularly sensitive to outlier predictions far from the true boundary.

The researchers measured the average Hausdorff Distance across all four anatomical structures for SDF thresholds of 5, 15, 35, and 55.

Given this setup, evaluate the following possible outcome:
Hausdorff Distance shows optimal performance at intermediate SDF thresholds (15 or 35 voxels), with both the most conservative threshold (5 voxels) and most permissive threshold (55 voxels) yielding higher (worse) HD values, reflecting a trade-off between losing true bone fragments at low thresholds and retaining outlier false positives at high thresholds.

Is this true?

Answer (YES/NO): YES